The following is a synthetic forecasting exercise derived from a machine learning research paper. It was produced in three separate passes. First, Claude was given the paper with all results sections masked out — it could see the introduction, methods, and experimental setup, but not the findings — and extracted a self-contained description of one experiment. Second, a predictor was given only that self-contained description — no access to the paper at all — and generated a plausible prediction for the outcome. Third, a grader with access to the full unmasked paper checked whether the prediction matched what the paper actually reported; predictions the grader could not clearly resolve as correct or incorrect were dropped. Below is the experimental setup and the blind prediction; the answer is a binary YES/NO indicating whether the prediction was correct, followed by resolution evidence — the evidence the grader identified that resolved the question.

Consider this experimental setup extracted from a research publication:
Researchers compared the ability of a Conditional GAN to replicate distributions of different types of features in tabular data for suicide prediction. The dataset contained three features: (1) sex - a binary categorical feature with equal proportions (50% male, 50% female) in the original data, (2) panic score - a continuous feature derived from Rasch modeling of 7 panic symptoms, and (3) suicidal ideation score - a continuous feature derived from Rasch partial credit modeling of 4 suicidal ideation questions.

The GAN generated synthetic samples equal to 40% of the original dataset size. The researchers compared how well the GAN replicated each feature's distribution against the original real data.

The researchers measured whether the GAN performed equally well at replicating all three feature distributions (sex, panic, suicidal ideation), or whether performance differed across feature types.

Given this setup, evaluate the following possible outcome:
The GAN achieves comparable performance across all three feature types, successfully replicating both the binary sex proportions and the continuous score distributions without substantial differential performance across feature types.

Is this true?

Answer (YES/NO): NO